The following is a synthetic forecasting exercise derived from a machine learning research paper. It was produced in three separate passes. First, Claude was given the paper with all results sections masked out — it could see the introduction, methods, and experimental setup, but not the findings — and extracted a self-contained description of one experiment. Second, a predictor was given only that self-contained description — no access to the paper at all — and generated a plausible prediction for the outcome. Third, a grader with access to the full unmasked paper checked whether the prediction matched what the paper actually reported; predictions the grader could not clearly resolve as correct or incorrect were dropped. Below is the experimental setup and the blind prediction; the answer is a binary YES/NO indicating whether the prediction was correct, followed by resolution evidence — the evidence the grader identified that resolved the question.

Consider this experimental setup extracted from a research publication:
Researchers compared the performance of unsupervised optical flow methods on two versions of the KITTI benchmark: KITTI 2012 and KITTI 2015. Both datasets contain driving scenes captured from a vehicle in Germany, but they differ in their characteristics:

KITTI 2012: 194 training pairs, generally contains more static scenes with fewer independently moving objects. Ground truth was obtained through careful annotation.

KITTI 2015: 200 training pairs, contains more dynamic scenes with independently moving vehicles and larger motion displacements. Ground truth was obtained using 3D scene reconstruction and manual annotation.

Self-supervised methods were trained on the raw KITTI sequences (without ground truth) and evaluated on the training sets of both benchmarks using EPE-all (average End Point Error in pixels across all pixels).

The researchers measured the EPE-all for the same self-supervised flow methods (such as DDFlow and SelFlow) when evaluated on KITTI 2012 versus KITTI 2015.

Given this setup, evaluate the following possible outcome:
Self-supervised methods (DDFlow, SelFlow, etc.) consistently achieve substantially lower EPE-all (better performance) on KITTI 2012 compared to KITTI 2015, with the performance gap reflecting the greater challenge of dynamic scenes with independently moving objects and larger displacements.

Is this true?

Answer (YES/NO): YES